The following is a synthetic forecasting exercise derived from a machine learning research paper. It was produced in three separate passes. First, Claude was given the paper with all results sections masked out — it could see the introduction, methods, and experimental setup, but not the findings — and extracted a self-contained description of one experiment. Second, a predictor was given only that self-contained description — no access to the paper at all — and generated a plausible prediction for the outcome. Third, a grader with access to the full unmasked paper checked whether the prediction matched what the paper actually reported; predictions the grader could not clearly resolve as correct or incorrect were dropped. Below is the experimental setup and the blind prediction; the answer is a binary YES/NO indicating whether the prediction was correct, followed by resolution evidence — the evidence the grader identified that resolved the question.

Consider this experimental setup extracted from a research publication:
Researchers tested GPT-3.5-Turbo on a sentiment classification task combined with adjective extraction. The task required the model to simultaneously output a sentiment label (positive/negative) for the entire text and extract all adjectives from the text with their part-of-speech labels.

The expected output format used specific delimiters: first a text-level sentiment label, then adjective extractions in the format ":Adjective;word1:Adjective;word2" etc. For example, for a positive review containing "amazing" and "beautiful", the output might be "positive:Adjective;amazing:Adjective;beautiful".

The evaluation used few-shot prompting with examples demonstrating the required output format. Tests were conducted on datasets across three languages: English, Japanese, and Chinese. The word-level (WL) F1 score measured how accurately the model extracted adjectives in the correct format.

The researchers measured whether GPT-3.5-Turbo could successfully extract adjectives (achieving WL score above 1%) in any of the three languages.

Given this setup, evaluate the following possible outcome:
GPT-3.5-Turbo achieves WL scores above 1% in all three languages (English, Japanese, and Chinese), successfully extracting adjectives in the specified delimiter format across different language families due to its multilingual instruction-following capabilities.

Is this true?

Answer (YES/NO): NO